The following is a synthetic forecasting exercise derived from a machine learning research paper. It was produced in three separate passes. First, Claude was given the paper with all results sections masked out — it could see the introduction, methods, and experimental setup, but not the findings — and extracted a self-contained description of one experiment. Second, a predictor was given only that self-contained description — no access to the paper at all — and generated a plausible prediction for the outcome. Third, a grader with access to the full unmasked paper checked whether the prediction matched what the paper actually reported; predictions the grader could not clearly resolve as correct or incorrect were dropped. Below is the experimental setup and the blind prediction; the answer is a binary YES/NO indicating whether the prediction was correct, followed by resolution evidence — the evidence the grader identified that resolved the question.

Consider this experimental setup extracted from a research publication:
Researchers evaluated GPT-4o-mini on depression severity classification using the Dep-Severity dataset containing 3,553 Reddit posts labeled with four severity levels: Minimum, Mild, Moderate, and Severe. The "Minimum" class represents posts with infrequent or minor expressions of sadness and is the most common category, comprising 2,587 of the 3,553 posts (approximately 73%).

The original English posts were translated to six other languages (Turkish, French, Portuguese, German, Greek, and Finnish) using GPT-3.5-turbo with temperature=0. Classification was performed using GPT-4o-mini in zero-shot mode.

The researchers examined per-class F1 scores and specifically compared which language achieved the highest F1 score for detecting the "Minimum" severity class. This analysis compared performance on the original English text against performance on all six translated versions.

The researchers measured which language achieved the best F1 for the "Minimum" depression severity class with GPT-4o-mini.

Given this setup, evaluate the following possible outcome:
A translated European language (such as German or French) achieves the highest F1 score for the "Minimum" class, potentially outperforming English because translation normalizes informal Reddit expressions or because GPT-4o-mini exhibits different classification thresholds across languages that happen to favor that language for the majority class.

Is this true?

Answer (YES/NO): YES